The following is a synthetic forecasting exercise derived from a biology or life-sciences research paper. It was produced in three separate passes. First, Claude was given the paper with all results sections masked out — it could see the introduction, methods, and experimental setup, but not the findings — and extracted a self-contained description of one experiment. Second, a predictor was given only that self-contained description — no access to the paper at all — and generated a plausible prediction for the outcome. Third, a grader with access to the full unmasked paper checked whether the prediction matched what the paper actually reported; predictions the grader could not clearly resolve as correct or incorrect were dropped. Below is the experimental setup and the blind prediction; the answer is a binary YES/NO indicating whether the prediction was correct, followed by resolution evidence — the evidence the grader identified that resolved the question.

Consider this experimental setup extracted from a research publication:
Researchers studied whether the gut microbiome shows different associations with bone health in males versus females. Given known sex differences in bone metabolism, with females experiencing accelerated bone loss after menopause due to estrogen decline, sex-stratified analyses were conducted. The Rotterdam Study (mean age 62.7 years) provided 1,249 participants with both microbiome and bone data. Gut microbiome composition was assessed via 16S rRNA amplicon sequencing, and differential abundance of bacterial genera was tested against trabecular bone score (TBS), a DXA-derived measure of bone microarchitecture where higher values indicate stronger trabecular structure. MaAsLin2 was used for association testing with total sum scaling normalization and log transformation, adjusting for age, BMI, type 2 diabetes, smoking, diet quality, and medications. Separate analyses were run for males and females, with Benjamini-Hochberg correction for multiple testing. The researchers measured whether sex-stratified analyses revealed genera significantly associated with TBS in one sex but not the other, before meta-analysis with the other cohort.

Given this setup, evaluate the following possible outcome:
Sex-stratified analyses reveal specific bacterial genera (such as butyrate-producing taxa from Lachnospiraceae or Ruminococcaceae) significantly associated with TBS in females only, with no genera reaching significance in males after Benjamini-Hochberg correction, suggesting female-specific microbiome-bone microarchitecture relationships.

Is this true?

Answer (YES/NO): NO